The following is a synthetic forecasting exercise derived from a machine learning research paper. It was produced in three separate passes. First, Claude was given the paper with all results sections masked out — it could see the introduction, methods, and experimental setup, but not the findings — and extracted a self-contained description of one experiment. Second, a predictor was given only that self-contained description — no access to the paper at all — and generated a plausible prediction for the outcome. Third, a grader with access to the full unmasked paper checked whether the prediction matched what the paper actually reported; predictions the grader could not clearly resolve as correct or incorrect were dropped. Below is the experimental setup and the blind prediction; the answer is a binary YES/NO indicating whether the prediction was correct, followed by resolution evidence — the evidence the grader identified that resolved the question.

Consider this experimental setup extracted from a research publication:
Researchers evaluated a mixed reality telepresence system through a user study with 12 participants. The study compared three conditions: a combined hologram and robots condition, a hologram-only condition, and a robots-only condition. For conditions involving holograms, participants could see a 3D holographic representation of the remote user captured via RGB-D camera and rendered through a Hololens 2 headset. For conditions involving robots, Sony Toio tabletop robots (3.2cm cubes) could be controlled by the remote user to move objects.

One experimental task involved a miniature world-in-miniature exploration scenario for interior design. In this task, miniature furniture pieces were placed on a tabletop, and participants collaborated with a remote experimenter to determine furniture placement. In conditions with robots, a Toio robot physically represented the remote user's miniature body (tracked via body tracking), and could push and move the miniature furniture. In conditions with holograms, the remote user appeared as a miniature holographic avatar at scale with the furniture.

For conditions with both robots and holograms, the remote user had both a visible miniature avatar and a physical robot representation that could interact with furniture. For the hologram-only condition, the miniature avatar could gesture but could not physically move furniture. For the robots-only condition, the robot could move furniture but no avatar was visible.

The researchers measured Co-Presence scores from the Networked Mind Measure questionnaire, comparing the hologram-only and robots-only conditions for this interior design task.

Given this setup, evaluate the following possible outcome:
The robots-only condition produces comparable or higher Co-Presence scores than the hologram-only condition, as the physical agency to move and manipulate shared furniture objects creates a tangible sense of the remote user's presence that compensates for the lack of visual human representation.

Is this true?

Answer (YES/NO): NO